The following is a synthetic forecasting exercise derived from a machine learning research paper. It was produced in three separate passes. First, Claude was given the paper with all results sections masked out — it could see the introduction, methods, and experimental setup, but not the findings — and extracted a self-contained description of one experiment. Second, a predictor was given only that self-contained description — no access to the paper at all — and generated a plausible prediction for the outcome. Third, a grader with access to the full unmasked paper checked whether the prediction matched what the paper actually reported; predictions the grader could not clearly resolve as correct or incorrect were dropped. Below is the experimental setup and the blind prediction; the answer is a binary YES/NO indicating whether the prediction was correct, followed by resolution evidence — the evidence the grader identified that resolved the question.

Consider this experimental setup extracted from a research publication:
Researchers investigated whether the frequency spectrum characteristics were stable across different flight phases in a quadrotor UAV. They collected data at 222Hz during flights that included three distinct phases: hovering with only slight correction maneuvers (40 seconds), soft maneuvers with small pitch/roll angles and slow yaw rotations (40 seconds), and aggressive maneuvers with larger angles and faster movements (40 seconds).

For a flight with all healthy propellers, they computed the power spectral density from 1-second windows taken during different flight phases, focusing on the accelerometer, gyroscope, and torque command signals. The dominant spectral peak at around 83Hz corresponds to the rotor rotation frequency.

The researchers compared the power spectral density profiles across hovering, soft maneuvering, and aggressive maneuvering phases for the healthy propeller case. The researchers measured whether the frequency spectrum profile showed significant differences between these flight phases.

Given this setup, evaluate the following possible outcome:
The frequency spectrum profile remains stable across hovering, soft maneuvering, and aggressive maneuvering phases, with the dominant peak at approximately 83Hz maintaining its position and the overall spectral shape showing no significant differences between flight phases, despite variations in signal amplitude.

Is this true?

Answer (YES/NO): YES